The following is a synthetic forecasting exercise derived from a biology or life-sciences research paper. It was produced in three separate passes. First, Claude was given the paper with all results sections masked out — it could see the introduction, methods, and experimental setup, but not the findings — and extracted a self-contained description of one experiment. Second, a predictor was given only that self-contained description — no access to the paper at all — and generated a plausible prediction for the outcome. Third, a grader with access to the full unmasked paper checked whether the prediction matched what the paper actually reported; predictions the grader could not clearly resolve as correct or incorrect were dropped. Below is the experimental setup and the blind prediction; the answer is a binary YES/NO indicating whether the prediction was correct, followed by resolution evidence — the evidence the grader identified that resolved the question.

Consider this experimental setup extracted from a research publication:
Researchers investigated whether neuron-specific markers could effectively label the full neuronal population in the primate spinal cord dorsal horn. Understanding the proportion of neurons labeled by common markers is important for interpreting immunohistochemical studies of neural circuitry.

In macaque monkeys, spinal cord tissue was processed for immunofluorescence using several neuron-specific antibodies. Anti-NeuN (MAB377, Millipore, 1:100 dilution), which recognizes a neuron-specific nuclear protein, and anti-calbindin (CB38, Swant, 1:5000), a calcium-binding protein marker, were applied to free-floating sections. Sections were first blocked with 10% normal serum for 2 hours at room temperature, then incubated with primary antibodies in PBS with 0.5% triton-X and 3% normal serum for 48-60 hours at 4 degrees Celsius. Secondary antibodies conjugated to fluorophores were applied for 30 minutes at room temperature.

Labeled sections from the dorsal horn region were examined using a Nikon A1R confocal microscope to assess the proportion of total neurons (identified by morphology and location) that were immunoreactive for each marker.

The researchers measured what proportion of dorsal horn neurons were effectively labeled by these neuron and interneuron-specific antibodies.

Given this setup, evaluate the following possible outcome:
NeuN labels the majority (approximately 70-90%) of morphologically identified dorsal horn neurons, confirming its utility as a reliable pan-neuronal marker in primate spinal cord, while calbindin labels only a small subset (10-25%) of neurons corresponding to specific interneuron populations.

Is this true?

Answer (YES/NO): NO